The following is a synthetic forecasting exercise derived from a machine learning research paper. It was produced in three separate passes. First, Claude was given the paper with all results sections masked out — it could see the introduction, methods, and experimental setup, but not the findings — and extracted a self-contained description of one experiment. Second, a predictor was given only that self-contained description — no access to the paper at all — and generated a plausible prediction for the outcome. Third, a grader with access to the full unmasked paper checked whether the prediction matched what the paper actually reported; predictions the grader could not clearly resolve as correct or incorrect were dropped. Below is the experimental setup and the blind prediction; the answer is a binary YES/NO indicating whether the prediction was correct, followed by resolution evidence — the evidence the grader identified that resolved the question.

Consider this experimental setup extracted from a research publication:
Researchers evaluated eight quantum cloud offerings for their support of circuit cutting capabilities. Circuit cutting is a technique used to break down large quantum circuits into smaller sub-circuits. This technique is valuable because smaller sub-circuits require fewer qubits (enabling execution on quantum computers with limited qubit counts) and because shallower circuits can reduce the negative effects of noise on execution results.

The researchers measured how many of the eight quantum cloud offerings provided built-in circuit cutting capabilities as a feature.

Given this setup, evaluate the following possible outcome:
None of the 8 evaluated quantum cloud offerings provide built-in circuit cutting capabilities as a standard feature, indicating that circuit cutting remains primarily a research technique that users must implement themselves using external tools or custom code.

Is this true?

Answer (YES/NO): YES